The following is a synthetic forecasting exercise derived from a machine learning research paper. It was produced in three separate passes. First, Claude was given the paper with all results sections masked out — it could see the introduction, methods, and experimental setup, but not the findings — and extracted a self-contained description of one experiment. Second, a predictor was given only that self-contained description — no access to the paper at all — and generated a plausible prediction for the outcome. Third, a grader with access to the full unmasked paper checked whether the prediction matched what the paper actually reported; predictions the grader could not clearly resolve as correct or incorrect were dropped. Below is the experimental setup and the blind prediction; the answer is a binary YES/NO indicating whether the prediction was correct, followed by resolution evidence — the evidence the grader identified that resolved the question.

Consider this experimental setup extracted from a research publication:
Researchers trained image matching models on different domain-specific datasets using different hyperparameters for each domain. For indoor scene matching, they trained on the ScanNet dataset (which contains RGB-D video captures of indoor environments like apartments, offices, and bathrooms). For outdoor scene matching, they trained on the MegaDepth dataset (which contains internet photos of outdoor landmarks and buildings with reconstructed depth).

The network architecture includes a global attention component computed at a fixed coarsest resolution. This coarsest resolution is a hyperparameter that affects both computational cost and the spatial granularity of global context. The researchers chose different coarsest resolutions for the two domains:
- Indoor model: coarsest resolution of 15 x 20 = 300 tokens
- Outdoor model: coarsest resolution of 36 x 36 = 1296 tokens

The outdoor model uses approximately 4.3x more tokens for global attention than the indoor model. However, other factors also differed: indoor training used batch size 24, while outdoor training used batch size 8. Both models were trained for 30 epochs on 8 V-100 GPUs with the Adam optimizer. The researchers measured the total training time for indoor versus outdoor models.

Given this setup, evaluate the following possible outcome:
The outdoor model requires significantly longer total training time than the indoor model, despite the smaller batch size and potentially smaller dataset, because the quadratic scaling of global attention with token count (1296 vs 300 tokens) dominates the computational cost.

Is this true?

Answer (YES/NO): NO